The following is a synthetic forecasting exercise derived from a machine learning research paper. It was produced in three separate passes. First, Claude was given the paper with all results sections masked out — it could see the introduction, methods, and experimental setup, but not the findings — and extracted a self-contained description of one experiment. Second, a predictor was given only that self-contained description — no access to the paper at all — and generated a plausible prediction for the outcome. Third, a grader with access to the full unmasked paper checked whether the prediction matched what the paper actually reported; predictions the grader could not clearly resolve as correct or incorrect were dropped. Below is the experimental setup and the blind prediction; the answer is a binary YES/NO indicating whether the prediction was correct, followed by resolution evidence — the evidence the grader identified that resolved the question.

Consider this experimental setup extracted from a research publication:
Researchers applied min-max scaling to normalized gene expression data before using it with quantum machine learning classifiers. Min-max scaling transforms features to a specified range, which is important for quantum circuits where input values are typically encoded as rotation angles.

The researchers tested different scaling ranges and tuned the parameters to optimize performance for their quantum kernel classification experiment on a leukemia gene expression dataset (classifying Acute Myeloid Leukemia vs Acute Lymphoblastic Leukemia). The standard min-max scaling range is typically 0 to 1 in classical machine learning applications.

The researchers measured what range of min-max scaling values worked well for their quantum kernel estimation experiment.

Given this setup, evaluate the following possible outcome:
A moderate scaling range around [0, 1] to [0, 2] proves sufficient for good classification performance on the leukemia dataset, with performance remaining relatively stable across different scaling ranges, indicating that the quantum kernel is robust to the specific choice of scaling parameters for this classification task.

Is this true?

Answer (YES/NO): NO